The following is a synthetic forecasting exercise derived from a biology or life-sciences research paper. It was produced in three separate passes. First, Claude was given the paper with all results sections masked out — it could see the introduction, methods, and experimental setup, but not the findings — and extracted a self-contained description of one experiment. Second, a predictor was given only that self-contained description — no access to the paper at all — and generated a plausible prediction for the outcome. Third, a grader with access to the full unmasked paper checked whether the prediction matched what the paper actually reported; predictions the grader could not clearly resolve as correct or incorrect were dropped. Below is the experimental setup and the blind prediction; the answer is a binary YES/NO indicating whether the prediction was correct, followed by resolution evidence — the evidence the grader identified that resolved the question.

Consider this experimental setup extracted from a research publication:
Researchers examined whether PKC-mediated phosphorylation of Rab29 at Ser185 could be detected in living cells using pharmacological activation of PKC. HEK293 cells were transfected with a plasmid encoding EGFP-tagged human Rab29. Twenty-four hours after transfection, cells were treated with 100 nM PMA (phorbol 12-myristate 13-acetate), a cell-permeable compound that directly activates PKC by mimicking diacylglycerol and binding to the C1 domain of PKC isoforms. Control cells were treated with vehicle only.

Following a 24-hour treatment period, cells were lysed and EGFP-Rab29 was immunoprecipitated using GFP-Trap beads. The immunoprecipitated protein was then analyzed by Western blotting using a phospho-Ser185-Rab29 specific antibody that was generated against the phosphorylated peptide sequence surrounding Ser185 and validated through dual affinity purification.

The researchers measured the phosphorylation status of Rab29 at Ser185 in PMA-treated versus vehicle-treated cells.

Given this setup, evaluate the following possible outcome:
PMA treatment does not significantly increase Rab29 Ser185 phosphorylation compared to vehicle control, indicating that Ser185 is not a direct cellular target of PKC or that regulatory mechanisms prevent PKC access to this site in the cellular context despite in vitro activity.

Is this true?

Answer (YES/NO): NO